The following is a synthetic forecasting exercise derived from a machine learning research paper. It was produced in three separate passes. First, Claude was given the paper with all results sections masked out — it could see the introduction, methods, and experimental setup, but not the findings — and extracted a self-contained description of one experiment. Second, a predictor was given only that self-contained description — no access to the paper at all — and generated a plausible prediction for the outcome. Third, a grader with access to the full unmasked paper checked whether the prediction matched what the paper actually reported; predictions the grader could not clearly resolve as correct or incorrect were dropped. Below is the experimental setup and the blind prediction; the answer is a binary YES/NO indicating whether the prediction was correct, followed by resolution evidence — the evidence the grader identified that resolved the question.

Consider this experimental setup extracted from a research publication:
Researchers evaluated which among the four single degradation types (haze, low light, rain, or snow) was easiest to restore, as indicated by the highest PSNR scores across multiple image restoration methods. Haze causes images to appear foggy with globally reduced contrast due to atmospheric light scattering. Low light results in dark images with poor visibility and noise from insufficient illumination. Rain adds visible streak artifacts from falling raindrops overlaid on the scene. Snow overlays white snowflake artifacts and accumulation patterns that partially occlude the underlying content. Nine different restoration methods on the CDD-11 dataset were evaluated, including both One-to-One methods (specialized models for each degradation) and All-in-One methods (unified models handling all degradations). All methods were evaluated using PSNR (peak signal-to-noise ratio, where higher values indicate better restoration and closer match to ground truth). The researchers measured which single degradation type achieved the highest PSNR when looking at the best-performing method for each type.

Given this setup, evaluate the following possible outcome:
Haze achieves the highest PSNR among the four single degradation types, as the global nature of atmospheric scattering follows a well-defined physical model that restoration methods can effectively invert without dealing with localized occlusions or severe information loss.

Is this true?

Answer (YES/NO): NO